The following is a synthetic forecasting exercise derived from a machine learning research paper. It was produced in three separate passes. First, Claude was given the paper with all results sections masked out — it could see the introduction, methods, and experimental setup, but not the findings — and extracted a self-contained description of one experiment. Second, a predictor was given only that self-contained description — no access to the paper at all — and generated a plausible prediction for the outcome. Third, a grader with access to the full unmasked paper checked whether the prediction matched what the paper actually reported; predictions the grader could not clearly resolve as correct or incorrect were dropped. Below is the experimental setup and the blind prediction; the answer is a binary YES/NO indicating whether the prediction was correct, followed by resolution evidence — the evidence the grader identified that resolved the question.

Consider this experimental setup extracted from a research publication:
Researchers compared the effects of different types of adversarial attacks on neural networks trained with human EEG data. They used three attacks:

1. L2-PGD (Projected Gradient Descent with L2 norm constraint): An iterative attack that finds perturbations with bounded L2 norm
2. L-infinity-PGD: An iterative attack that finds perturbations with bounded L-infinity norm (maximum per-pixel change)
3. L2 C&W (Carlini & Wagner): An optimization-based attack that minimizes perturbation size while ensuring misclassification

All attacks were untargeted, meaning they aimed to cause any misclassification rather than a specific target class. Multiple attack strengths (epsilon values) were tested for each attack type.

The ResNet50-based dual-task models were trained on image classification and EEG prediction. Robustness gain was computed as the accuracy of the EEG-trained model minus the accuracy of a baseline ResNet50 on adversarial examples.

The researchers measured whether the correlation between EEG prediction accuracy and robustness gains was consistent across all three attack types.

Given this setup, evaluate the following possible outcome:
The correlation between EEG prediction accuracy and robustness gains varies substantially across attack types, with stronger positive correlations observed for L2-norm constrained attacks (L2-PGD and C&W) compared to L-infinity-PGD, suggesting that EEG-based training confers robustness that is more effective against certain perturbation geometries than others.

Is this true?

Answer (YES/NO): NO